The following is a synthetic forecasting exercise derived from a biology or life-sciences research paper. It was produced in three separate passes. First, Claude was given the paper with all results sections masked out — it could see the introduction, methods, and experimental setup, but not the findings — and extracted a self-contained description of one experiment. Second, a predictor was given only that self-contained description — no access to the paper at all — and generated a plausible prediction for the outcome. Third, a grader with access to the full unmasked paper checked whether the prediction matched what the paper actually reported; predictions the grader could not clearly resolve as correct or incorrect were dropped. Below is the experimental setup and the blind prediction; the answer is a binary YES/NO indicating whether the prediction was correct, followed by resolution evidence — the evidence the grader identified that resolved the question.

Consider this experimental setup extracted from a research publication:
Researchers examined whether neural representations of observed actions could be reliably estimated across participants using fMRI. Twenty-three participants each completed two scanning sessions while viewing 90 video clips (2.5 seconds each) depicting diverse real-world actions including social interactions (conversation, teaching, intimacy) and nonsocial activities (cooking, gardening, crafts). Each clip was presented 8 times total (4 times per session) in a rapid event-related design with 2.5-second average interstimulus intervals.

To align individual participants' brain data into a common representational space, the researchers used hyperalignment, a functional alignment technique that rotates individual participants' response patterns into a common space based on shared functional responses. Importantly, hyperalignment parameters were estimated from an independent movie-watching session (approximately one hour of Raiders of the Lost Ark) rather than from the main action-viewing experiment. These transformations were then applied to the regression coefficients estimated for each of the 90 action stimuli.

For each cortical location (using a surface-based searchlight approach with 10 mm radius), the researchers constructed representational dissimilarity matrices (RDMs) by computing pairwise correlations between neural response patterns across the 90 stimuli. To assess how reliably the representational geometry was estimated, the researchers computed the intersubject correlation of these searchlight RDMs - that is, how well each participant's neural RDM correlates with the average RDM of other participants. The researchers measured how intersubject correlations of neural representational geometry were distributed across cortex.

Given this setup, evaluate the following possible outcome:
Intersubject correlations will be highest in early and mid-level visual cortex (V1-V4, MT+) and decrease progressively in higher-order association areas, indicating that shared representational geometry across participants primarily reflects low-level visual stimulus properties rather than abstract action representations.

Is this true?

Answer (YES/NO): NO